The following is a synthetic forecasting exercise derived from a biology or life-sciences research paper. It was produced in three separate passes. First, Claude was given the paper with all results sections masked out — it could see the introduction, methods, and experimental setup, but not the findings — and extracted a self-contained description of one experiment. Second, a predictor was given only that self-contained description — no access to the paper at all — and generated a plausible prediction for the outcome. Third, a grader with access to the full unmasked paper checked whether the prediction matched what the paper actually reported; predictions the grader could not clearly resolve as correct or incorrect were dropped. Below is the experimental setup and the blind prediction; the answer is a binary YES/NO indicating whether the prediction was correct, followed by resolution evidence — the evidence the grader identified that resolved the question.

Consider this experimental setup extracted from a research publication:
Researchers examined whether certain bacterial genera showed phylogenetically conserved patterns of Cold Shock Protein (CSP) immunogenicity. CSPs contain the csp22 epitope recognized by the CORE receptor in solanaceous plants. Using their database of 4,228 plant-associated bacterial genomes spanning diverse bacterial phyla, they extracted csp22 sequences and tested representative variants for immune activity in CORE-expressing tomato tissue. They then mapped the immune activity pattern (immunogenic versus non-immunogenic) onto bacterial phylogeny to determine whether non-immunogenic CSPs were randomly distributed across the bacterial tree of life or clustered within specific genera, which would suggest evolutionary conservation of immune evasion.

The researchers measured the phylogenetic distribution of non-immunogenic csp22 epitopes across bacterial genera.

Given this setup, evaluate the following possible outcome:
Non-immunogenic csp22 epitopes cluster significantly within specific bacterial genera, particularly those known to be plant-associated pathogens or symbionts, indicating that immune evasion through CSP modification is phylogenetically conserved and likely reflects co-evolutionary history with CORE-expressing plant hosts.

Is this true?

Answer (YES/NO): YES